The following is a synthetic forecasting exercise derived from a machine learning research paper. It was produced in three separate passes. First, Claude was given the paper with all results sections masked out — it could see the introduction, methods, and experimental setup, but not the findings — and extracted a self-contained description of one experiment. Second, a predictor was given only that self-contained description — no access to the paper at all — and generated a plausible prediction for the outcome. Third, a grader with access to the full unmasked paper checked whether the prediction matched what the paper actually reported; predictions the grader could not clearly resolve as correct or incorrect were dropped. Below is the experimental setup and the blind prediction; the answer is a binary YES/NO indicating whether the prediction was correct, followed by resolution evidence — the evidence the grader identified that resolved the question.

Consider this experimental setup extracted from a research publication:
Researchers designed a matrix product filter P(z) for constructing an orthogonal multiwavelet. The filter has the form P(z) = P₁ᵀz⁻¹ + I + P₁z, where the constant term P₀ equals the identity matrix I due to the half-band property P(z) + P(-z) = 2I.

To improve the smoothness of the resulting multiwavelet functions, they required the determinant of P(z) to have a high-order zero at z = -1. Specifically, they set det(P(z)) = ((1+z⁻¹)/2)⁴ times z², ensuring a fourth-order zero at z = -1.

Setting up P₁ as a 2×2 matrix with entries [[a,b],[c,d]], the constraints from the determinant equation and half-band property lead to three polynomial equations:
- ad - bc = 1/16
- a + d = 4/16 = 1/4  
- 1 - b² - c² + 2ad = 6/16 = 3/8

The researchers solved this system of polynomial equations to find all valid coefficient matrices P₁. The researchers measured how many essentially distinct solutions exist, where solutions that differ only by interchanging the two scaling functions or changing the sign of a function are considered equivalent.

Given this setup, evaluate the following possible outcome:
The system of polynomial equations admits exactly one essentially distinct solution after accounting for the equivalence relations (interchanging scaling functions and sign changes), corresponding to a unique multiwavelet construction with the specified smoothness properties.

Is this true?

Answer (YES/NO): YES